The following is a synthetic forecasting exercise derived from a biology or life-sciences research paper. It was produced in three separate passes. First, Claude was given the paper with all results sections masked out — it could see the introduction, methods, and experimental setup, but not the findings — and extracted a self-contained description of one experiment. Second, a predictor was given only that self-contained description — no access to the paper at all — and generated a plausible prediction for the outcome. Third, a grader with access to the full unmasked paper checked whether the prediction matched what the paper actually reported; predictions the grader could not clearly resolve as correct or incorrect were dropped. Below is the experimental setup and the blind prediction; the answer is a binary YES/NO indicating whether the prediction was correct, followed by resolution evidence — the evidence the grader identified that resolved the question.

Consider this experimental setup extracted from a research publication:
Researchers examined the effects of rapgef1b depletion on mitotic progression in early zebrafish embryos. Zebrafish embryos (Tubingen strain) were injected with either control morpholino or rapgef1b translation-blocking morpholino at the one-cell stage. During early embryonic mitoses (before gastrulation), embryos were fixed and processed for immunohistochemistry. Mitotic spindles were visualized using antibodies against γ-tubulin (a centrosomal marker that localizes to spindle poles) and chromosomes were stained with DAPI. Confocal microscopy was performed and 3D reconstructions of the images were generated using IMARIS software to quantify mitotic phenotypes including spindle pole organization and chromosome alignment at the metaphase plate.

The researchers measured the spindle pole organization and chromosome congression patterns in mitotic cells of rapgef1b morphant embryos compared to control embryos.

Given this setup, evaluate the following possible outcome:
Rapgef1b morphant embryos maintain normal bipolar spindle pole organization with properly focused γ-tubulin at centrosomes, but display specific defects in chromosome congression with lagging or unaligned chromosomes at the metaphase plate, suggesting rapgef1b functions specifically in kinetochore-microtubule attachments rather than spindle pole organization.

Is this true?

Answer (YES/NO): NO